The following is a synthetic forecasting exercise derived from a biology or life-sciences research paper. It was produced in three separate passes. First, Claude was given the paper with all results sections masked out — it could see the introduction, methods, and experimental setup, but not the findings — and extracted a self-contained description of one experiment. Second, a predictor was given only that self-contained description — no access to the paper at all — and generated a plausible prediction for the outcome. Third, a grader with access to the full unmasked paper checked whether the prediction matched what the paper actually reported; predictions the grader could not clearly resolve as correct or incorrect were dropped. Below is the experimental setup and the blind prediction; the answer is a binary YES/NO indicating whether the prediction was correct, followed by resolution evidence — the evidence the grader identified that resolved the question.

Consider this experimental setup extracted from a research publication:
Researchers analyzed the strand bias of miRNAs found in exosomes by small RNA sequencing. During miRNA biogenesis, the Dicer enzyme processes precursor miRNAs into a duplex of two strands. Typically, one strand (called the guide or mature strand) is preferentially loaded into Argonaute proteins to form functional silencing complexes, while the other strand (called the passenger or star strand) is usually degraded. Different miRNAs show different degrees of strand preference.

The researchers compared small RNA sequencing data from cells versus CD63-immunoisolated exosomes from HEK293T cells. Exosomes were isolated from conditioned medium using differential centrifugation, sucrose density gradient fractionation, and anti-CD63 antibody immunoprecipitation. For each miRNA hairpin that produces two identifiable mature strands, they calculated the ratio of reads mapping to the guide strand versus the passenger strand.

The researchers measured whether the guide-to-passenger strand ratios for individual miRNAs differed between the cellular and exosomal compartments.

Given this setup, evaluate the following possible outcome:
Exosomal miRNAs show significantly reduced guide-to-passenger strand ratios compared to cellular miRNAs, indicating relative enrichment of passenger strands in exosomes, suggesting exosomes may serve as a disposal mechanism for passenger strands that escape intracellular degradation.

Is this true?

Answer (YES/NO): NO